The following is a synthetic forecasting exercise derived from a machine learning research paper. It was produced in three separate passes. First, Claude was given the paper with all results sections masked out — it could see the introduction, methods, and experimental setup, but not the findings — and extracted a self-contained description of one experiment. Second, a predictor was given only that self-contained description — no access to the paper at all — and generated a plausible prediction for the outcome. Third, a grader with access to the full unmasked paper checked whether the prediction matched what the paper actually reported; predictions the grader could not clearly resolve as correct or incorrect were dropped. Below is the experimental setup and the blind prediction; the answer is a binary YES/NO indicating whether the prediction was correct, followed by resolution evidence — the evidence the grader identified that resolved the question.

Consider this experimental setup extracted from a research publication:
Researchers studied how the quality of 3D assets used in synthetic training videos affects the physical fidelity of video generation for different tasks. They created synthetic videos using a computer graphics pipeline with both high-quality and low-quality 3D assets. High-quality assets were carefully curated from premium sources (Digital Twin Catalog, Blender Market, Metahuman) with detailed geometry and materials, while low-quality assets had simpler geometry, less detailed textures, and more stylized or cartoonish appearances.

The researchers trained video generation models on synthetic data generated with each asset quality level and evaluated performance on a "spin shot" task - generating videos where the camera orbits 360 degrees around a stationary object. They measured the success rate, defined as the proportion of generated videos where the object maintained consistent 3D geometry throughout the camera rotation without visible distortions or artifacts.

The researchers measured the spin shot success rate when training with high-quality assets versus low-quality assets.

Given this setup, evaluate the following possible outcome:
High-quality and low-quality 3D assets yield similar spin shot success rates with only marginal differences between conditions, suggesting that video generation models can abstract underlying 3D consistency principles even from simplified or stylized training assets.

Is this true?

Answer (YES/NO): NO